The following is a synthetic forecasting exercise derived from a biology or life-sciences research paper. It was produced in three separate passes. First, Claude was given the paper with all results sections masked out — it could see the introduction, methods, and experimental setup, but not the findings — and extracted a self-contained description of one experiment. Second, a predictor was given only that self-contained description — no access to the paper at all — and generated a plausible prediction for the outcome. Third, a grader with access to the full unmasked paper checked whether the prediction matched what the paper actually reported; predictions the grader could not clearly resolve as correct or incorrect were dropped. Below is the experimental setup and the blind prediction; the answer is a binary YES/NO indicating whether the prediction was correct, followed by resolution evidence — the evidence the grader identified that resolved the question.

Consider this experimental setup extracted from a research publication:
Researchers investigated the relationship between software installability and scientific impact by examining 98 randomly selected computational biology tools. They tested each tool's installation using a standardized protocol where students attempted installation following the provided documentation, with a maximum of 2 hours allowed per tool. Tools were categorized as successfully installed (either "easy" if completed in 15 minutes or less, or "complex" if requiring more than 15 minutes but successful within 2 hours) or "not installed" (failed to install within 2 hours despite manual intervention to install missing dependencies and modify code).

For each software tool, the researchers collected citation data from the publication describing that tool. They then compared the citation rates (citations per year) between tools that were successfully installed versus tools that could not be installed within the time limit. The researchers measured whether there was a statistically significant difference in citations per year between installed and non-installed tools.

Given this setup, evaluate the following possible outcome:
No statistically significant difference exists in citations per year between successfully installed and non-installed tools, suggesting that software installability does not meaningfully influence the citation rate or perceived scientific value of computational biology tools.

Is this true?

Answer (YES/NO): NO